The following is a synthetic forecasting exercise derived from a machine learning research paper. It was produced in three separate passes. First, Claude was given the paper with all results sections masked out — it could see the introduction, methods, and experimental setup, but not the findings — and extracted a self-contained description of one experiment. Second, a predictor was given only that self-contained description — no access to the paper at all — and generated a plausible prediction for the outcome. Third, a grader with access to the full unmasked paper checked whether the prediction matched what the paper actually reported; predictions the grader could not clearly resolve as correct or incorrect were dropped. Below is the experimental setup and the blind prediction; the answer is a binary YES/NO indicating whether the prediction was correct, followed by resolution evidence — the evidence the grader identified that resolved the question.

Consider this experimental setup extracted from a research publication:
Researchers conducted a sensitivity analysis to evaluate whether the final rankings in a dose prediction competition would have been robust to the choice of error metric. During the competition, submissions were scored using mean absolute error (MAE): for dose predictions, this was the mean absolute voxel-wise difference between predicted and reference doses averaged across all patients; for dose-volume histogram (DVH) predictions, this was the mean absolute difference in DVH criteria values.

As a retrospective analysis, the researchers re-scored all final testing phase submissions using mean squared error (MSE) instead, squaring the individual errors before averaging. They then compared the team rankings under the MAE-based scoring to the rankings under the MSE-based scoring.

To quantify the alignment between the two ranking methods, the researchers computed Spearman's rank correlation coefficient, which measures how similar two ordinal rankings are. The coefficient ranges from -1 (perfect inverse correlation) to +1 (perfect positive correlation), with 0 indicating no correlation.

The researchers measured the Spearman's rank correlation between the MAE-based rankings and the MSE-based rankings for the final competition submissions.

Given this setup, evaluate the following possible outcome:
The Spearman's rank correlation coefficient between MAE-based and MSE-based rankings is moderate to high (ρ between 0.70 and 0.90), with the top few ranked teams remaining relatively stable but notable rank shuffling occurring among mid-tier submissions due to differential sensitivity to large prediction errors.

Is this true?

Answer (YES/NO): NO